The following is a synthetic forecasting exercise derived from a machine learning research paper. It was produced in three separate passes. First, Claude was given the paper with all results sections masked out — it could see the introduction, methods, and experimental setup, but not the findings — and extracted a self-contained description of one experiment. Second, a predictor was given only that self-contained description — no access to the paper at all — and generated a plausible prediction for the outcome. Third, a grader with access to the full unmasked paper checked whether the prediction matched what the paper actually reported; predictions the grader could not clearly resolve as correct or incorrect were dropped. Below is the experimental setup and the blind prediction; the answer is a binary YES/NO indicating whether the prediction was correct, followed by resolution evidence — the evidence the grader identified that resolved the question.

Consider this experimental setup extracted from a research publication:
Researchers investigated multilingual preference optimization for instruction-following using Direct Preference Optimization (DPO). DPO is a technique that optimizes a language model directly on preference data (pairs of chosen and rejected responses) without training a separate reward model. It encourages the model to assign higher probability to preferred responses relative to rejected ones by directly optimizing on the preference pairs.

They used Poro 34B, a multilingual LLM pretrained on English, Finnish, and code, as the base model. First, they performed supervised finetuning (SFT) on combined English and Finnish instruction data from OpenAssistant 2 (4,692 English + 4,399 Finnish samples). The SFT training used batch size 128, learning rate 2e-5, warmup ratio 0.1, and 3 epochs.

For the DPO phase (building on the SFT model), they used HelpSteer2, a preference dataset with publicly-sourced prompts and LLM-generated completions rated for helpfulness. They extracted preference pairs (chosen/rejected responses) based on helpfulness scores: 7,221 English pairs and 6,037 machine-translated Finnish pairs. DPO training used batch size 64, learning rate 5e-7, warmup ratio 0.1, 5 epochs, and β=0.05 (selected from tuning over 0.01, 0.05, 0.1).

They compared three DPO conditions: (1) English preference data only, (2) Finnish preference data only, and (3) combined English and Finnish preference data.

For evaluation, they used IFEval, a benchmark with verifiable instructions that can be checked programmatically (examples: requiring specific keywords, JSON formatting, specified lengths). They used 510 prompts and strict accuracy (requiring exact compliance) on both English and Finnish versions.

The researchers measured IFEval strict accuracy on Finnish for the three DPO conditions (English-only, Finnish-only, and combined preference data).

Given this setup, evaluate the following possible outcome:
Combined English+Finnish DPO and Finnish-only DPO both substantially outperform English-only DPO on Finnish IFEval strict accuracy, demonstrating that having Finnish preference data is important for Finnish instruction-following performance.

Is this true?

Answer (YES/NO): NO